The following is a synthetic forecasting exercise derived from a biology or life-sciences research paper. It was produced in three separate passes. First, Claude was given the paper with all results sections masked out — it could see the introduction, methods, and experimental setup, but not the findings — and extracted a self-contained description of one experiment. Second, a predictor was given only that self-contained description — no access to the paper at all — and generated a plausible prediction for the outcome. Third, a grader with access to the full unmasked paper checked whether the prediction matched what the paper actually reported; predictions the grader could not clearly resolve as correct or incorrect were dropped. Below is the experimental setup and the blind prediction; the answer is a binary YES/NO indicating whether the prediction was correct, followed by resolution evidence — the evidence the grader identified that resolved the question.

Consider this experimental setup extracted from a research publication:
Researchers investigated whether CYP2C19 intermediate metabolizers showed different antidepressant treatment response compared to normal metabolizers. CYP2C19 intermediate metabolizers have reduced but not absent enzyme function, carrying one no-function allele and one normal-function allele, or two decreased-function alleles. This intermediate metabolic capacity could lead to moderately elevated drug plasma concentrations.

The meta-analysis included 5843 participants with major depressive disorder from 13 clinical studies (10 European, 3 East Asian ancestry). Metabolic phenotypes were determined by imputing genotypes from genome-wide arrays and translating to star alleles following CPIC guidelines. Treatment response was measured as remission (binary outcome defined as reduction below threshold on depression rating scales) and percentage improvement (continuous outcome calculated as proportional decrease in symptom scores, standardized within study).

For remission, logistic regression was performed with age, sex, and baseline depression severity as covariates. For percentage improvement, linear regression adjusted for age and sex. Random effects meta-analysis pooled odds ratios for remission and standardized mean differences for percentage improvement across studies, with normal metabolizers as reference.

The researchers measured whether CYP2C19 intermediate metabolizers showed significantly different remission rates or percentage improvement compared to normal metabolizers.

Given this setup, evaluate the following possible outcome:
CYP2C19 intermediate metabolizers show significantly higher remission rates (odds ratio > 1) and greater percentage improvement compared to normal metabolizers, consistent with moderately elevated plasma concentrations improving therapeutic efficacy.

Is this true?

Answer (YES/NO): NO